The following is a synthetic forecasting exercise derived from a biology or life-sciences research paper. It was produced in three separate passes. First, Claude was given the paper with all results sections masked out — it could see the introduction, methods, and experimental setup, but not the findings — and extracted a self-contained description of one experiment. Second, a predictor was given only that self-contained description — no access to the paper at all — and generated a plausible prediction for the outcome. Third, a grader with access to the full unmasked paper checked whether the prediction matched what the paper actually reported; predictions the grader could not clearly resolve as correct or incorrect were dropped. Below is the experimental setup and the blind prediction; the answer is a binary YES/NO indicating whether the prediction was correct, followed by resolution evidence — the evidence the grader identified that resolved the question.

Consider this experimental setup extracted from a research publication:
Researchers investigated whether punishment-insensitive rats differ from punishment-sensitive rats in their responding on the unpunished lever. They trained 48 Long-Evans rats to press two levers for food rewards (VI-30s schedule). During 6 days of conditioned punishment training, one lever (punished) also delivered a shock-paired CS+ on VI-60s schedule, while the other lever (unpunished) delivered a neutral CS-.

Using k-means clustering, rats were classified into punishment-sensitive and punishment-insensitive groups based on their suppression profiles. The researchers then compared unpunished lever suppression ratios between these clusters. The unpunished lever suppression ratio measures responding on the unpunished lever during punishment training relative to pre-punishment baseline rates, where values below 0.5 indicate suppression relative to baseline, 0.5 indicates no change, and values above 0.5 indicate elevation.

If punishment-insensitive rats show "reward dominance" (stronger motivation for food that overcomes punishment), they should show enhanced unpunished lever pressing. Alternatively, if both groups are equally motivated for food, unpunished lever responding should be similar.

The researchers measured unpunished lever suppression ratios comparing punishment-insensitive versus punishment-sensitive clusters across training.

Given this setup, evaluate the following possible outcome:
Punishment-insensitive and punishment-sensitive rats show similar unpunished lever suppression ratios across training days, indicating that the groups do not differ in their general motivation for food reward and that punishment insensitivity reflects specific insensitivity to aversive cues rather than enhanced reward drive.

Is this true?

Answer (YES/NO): NO